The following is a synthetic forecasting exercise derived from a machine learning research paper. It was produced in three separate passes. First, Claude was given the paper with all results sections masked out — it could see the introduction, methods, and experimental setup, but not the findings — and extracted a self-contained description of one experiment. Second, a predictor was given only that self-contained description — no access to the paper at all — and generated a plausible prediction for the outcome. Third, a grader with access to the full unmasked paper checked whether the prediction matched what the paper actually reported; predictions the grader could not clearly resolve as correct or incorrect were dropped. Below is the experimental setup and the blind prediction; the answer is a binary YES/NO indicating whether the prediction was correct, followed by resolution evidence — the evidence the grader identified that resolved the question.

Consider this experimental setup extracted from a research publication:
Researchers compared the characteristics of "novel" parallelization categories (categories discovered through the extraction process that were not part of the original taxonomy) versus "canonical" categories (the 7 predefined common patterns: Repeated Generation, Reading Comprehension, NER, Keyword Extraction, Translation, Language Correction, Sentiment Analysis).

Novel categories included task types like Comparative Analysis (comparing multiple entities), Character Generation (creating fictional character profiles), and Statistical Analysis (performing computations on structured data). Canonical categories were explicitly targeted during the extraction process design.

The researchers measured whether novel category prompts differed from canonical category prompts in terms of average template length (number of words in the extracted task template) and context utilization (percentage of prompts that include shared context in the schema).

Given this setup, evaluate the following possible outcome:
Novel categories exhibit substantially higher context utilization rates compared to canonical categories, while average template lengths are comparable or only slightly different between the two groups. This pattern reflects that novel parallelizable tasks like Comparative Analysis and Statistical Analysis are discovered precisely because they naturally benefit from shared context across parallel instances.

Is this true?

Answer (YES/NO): NO